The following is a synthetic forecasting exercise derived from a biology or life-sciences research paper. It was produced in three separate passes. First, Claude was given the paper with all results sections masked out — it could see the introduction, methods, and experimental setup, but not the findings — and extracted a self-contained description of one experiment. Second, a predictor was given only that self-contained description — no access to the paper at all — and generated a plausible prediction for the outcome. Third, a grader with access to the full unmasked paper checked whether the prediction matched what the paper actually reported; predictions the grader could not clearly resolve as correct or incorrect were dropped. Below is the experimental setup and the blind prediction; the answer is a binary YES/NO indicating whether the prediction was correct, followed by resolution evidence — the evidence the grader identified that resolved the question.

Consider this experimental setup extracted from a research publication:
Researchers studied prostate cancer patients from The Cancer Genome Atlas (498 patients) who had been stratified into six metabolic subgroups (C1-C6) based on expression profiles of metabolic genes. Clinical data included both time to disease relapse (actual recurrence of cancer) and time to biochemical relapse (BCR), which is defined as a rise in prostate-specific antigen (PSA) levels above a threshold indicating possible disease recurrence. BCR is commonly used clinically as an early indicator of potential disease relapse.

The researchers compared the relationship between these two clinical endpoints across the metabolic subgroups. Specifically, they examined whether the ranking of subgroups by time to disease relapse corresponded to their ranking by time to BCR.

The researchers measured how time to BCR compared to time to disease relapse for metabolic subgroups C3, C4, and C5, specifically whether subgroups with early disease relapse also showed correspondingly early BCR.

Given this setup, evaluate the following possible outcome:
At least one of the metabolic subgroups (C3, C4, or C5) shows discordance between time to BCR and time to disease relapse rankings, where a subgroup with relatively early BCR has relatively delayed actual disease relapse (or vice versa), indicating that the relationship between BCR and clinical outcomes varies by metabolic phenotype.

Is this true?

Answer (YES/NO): YES